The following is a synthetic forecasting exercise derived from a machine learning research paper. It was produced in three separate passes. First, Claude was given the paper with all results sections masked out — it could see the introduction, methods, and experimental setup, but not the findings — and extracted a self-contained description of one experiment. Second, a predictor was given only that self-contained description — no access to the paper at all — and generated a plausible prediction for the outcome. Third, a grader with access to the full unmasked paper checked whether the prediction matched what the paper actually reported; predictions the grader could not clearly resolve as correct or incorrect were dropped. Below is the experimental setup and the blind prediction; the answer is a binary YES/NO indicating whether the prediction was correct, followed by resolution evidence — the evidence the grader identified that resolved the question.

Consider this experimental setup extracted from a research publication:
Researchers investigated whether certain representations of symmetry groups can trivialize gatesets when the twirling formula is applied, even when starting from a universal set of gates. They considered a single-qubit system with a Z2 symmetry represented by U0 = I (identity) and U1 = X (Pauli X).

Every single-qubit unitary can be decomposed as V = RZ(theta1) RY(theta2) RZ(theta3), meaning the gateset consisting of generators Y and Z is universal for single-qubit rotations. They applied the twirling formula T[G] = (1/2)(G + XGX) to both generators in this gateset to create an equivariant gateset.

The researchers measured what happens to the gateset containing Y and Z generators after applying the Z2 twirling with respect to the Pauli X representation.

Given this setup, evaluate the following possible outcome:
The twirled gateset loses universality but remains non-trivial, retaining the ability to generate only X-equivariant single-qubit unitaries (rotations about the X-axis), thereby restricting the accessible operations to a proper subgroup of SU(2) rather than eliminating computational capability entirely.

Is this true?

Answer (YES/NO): NO